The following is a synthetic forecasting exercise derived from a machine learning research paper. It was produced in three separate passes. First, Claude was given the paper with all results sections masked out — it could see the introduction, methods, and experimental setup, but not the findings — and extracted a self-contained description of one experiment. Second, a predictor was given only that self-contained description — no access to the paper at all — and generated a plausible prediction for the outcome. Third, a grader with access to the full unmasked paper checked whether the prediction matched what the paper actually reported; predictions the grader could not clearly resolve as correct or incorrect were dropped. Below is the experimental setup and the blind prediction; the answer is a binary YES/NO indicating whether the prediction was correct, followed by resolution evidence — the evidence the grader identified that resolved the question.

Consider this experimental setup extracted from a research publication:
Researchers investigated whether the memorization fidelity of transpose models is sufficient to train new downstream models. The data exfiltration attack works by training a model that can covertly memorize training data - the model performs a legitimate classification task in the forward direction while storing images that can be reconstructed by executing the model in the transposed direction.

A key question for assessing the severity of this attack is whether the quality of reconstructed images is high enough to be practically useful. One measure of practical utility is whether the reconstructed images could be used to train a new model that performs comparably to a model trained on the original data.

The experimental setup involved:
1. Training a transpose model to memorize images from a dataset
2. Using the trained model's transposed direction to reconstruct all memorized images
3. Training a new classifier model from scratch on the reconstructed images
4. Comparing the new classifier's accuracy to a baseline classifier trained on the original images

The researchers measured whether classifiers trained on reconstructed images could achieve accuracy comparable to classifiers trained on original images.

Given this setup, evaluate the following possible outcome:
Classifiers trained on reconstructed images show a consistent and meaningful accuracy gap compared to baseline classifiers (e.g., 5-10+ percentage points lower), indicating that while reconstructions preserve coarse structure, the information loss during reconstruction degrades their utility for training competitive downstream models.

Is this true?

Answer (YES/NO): NO